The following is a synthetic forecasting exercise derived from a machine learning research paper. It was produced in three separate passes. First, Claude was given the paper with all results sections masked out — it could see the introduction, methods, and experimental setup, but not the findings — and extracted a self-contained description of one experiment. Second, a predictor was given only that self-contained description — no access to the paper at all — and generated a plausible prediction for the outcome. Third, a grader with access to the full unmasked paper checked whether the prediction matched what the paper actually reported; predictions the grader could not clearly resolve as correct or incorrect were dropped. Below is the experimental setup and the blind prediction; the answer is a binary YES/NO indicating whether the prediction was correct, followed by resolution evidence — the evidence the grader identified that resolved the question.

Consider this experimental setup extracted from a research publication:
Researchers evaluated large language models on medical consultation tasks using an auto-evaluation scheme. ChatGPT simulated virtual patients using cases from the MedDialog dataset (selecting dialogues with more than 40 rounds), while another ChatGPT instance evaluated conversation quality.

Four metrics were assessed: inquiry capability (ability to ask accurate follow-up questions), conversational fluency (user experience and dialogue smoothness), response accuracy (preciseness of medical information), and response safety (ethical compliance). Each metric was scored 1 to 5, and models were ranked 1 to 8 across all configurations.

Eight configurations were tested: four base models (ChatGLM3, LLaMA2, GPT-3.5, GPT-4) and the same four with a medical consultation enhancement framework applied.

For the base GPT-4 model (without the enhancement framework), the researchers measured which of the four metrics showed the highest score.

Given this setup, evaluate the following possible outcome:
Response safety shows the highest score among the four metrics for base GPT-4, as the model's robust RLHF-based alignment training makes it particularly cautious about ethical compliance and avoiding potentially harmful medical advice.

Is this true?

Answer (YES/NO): NO